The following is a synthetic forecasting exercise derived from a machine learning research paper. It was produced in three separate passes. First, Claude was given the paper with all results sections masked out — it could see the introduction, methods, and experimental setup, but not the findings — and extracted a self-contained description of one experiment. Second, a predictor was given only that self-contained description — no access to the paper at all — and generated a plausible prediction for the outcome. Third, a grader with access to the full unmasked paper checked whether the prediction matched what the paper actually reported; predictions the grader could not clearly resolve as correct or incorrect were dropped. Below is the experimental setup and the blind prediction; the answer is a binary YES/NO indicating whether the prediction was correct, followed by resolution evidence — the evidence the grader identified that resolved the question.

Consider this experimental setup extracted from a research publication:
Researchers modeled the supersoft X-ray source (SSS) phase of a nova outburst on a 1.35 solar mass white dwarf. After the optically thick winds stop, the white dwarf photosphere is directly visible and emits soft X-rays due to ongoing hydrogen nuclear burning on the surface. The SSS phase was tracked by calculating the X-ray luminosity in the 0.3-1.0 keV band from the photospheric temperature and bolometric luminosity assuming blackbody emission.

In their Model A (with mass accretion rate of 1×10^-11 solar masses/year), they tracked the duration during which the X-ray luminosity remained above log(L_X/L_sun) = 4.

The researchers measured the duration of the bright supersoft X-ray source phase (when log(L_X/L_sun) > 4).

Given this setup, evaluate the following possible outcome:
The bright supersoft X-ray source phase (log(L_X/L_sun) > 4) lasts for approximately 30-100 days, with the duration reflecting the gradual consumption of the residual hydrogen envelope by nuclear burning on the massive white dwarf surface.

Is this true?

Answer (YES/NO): NO